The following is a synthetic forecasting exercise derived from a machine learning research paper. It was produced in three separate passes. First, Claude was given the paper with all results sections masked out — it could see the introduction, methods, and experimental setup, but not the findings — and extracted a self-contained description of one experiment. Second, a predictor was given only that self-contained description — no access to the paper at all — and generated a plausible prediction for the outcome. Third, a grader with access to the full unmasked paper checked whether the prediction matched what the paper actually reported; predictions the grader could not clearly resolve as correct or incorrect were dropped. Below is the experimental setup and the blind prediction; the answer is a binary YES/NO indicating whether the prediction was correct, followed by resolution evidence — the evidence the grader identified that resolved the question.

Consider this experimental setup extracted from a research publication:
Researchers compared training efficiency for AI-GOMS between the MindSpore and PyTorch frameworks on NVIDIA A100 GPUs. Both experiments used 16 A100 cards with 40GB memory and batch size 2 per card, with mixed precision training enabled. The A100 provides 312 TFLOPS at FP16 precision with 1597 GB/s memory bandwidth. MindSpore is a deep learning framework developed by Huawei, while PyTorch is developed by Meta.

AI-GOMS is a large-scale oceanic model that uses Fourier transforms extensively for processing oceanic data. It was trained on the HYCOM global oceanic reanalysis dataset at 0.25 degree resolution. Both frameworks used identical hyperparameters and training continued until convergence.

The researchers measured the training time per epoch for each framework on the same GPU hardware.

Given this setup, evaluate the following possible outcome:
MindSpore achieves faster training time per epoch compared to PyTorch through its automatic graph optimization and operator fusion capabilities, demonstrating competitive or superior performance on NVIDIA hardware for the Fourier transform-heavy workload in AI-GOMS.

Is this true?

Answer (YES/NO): NO